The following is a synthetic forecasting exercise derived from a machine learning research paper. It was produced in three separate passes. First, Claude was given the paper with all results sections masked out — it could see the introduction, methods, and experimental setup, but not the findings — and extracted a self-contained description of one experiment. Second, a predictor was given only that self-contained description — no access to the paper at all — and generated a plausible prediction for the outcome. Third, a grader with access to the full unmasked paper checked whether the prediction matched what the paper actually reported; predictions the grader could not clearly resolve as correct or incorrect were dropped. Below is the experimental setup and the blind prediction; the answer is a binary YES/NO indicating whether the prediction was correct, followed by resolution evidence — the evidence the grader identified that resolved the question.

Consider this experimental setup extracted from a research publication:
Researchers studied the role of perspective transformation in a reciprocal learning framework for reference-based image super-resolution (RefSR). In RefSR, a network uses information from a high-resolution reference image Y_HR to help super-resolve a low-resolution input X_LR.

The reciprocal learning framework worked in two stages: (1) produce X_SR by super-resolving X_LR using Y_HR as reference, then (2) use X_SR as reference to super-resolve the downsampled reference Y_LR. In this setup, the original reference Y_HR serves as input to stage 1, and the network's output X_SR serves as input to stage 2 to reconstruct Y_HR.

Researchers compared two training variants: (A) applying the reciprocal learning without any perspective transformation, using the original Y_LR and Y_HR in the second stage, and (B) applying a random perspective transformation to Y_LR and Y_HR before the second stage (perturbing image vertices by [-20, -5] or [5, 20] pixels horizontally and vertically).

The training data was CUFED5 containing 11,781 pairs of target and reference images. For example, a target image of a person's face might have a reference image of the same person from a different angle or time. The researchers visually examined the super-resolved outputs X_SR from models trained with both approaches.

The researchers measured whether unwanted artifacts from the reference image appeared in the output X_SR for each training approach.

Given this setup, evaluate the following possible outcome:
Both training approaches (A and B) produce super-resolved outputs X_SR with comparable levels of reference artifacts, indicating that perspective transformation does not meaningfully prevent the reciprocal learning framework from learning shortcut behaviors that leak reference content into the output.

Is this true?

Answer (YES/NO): NO